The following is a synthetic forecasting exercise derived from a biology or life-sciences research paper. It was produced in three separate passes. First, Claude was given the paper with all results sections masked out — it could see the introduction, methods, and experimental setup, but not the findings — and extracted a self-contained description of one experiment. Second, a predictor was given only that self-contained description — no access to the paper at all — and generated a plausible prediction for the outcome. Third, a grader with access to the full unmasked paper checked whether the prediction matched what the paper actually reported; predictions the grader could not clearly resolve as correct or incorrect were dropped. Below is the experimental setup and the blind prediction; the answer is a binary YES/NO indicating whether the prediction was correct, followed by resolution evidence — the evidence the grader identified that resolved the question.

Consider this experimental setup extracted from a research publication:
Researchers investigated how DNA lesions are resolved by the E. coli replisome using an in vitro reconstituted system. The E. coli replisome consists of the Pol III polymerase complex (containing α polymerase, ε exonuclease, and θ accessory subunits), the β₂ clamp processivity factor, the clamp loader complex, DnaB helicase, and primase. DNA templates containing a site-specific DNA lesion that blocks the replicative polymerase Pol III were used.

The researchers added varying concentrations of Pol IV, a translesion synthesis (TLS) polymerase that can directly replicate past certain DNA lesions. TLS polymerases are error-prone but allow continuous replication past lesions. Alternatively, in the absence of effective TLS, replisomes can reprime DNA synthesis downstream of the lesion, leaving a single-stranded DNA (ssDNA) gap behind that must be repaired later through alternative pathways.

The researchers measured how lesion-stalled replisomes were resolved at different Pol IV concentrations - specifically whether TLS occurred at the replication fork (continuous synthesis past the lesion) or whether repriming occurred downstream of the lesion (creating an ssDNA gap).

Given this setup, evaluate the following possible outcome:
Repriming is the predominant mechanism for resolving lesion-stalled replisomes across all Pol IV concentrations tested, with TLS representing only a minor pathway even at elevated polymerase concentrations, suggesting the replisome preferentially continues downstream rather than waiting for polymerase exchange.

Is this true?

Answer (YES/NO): NO